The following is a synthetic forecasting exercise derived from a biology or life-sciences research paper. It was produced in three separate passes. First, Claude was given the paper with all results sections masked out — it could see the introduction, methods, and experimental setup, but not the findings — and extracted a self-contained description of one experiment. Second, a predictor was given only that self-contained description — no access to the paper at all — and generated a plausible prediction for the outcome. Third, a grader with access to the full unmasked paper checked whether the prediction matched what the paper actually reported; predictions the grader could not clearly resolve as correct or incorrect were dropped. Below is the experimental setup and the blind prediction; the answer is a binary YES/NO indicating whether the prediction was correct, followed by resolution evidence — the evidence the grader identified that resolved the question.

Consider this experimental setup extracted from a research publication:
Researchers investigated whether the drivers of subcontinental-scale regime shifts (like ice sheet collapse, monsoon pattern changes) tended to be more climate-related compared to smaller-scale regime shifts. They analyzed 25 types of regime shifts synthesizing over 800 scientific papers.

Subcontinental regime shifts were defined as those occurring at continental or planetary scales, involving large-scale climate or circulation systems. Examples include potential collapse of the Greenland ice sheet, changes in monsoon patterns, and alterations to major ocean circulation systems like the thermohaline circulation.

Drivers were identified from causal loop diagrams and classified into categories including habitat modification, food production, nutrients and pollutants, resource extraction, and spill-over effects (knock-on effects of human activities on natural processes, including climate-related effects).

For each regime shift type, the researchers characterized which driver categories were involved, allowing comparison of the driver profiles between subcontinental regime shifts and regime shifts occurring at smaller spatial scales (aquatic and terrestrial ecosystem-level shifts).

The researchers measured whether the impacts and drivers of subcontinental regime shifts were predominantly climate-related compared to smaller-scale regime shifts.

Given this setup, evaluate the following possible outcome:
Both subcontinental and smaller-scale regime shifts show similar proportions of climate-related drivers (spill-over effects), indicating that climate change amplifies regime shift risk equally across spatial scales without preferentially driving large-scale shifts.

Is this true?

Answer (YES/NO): NO